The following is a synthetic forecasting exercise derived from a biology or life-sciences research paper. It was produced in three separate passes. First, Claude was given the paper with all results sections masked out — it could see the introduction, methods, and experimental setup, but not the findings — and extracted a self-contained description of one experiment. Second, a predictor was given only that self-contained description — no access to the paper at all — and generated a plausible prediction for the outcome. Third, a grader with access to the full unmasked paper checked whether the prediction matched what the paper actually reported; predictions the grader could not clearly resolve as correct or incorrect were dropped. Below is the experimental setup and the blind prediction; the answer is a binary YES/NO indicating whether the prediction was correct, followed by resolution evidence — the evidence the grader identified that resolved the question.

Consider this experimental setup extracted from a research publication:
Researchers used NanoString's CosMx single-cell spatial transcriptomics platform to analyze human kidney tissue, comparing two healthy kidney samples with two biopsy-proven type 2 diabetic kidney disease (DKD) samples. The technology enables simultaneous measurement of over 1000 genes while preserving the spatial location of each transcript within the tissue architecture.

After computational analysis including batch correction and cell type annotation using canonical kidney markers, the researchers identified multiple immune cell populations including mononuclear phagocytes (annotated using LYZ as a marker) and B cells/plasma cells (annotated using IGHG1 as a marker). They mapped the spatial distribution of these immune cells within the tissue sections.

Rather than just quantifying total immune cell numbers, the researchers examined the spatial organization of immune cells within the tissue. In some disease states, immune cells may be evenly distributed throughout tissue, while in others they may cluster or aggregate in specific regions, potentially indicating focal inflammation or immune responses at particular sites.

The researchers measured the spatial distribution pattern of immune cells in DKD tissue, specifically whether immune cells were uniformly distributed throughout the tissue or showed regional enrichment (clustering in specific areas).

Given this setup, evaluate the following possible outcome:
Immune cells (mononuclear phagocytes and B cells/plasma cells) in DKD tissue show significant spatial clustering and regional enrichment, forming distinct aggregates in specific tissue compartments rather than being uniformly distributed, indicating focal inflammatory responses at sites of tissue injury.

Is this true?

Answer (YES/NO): YES